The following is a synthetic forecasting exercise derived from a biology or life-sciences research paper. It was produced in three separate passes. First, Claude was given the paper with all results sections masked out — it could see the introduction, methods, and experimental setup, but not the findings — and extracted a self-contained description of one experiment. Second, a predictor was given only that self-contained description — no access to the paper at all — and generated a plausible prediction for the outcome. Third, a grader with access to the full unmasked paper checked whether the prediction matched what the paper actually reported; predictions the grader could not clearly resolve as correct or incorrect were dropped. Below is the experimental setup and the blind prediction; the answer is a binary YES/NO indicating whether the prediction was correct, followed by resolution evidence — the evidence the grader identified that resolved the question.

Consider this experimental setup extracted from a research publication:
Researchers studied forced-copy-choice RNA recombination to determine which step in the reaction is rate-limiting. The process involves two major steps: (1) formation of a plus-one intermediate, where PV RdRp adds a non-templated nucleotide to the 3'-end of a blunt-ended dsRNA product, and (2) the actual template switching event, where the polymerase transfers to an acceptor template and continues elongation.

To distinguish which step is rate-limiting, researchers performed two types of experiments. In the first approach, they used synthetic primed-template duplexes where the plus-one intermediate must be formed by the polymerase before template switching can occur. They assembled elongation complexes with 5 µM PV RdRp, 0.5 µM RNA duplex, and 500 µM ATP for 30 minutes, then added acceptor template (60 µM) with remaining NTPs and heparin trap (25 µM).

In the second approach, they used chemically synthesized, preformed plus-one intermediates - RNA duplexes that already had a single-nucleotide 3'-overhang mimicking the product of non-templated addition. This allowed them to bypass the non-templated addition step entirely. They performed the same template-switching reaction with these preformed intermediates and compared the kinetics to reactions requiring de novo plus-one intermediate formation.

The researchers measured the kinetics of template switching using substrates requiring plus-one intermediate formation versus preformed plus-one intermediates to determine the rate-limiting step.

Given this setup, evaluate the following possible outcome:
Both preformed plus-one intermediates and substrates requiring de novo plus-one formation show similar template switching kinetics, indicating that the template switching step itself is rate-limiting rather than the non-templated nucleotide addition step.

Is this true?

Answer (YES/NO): NO